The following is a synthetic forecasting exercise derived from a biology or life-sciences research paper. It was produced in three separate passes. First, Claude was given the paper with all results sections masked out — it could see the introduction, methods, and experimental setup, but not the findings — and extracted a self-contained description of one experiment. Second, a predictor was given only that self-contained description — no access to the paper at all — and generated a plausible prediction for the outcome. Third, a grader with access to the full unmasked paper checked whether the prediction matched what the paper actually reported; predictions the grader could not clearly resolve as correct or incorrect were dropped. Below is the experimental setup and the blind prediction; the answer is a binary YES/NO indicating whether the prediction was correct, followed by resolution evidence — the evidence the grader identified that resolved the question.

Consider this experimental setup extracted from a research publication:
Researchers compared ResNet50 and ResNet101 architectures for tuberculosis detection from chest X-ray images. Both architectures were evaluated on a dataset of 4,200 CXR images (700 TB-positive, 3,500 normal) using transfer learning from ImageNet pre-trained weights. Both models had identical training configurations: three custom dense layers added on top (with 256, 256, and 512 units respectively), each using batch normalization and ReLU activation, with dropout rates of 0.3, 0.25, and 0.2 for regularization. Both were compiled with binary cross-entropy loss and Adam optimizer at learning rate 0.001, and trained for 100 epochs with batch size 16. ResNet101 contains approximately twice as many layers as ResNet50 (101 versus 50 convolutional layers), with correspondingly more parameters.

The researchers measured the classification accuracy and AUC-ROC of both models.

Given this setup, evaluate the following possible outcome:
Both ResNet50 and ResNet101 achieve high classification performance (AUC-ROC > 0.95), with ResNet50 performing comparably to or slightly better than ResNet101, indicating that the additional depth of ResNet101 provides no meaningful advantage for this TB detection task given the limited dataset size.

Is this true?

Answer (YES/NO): NO